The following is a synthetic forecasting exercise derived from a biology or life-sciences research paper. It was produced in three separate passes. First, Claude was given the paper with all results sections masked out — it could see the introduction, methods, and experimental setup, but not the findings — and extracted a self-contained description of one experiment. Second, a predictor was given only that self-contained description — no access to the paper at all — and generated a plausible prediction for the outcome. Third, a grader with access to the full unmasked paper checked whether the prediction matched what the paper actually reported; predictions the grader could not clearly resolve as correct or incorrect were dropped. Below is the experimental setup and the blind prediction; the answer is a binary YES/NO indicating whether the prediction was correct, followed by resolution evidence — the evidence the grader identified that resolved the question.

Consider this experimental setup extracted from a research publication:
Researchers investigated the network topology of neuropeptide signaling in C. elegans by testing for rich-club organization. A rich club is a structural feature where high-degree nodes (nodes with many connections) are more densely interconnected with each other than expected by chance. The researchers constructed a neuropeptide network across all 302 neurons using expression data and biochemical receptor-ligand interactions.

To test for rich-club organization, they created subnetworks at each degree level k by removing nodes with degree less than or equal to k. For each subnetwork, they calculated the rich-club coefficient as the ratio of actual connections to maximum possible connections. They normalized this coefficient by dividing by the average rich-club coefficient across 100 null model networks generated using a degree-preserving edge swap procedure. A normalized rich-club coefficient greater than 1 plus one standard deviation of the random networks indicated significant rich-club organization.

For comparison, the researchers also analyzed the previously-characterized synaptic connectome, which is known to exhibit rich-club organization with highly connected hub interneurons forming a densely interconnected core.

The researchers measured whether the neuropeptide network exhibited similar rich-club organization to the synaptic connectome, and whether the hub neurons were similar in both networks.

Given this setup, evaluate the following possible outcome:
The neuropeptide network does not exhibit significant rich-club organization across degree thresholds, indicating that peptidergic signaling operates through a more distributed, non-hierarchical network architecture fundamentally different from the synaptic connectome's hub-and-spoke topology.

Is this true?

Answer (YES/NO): NO